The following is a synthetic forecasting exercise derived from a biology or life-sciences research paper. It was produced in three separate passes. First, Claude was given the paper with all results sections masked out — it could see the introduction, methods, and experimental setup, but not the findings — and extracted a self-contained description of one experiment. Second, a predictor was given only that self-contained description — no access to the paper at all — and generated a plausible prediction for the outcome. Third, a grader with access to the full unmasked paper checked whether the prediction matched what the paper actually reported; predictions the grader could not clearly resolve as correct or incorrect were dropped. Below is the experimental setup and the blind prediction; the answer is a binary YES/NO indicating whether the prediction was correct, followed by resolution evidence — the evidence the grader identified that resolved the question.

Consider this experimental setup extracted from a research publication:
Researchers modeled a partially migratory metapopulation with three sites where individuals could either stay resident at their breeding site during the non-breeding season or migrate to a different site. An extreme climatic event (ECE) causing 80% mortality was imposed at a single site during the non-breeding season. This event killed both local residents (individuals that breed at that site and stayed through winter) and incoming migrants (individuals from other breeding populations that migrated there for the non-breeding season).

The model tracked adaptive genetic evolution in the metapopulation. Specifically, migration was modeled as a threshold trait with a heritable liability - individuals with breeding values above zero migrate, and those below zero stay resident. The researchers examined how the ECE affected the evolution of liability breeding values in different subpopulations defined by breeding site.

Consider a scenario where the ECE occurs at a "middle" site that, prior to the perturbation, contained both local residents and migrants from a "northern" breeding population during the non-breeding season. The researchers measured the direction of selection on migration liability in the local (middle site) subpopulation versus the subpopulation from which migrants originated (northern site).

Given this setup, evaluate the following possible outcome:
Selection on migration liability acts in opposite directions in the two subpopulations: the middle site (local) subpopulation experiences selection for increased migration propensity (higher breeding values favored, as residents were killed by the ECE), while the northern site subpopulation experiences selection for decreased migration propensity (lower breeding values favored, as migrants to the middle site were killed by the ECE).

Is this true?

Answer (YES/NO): YES